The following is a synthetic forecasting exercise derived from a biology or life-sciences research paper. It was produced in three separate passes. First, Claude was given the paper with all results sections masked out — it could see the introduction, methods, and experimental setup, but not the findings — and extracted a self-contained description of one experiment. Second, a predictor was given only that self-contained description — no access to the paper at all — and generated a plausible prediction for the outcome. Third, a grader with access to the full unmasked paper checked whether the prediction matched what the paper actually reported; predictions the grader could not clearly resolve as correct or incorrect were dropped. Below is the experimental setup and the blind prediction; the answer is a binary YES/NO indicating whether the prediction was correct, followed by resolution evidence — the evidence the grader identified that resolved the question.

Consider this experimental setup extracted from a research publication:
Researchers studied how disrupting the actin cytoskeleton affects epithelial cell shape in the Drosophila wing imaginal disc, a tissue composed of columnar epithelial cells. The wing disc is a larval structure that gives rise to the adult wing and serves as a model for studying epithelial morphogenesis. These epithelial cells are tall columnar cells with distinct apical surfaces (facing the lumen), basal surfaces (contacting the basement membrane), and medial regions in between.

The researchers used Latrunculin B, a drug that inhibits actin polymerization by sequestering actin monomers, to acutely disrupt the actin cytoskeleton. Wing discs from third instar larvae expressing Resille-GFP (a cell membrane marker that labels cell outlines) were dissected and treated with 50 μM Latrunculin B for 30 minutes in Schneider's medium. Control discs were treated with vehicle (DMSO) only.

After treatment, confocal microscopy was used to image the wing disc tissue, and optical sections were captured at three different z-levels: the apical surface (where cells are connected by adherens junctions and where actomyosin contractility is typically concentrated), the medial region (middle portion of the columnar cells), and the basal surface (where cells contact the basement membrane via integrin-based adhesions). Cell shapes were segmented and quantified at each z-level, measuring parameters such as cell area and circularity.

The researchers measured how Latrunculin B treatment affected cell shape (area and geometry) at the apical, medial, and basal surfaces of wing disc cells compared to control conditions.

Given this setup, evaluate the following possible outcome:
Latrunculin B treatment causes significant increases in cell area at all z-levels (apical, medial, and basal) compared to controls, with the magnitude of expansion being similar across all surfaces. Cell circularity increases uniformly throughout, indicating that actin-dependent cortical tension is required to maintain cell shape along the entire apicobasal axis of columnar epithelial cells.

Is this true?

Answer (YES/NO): NO